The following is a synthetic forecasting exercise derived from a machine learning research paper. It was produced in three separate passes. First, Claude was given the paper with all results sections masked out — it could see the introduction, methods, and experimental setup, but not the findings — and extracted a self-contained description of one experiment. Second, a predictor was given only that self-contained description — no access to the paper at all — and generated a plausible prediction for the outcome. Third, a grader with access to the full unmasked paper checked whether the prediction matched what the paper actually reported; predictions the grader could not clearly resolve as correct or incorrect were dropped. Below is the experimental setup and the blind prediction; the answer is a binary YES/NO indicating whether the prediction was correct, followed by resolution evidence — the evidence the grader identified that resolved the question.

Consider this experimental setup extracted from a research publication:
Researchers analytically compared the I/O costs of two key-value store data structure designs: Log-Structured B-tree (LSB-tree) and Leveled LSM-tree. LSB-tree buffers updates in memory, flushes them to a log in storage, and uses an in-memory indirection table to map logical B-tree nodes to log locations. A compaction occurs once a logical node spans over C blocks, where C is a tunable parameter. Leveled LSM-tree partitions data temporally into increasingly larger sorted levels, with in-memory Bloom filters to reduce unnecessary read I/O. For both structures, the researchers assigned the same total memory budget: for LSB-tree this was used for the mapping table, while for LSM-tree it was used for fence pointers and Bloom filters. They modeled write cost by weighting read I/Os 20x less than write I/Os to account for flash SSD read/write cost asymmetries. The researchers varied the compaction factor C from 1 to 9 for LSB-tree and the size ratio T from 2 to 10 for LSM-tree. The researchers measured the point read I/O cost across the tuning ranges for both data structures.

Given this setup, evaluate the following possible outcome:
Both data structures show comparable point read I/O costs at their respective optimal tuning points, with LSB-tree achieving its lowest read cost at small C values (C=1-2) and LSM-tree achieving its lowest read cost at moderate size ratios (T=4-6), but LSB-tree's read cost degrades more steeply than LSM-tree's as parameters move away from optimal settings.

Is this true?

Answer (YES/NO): NO